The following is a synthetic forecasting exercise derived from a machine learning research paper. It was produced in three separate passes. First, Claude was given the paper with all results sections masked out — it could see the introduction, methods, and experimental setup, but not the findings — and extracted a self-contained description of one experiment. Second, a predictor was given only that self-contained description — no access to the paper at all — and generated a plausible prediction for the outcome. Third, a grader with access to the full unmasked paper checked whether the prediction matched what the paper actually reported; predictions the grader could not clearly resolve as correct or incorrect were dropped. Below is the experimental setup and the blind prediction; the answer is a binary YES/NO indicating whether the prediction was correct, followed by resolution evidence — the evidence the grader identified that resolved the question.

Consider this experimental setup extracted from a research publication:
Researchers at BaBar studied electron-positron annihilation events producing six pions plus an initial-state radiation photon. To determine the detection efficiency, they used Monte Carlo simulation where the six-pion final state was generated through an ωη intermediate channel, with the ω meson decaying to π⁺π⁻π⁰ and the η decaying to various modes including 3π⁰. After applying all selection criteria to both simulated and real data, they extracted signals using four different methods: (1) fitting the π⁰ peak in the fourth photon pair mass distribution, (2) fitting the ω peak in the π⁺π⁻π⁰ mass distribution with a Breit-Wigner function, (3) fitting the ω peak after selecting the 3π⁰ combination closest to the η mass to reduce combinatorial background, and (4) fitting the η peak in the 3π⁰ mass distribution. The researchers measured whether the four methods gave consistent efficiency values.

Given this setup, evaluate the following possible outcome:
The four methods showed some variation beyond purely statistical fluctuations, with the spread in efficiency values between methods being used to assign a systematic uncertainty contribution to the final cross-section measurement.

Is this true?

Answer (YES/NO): YES